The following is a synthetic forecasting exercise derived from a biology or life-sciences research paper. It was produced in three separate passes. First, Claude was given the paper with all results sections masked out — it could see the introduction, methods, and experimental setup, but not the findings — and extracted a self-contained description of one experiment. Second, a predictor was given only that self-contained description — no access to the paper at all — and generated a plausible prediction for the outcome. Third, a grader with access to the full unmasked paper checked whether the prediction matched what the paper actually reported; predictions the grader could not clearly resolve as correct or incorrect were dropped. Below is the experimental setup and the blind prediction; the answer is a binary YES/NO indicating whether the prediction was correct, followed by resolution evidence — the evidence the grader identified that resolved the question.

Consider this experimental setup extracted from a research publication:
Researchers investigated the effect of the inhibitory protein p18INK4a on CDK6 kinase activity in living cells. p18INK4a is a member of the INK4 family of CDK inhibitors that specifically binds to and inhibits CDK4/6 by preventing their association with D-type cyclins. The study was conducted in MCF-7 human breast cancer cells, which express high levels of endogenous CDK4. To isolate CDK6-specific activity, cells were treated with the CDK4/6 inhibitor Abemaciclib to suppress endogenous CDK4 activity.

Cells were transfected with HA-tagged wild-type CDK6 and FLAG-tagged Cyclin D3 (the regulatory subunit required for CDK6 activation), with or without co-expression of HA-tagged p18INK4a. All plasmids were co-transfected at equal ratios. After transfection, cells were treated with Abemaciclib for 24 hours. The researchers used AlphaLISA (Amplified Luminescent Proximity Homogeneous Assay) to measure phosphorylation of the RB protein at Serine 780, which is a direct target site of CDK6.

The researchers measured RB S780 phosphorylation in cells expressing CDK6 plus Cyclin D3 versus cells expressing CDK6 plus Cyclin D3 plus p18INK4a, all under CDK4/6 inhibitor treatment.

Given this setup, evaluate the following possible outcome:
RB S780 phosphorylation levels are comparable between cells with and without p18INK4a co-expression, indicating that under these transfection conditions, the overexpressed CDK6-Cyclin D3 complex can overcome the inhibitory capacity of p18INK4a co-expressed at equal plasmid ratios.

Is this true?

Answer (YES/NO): NO